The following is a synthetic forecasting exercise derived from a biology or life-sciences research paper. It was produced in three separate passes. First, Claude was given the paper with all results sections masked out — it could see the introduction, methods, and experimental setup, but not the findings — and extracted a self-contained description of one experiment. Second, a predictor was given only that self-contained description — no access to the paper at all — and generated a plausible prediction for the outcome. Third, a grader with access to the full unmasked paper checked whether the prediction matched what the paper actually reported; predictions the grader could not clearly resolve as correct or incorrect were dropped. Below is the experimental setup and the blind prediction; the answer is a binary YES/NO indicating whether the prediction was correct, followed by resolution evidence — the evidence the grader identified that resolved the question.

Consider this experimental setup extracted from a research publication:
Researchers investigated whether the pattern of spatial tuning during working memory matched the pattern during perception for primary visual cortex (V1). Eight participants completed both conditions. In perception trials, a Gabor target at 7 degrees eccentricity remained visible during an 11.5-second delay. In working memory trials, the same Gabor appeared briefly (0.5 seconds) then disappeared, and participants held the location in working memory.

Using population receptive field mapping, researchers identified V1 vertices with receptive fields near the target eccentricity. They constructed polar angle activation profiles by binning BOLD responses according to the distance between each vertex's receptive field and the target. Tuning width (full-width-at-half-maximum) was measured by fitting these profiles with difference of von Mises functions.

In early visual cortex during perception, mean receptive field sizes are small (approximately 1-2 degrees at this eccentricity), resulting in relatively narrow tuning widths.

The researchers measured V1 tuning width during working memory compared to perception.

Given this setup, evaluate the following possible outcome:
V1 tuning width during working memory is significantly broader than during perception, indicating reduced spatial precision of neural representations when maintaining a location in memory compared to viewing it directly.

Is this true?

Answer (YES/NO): YES